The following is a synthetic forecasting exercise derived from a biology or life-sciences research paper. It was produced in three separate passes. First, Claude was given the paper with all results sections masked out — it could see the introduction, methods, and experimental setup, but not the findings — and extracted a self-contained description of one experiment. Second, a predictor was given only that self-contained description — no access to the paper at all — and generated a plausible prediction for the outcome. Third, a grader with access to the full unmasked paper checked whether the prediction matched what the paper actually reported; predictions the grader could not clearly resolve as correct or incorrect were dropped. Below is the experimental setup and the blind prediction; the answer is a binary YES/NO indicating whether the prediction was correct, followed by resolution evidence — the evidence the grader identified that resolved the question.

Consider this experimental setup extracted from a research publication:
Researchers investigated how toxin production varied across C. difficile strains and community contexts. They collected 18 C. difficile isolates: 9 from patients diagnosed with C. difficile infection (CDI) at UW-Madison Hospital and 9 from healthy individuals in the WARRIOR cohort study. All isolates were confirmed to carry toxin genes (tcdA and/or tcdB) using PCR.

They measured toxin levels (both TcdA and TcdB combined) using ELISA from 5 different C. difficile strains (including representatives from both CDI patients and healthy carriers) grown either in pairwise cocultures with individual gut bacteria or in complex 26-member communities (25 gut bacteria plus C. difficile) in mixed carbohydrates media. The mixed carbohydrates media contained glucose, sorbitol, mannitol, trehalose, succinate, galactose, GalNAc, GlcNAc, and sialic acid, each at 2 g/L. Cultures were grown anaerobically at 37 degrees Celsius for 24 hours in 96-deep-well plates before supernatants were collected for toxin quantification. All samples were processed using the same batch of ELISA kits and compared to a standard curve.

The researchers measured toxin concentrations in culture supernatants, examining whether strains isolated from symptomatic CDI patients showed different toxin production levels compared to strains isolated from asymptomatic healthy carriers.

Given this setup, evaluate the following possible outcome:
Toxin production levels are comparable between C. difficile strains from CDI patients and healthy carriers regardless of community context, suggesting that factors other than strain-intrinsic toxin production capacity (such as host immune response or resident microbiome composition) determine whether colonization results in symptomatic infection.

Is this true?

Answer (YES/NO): YES